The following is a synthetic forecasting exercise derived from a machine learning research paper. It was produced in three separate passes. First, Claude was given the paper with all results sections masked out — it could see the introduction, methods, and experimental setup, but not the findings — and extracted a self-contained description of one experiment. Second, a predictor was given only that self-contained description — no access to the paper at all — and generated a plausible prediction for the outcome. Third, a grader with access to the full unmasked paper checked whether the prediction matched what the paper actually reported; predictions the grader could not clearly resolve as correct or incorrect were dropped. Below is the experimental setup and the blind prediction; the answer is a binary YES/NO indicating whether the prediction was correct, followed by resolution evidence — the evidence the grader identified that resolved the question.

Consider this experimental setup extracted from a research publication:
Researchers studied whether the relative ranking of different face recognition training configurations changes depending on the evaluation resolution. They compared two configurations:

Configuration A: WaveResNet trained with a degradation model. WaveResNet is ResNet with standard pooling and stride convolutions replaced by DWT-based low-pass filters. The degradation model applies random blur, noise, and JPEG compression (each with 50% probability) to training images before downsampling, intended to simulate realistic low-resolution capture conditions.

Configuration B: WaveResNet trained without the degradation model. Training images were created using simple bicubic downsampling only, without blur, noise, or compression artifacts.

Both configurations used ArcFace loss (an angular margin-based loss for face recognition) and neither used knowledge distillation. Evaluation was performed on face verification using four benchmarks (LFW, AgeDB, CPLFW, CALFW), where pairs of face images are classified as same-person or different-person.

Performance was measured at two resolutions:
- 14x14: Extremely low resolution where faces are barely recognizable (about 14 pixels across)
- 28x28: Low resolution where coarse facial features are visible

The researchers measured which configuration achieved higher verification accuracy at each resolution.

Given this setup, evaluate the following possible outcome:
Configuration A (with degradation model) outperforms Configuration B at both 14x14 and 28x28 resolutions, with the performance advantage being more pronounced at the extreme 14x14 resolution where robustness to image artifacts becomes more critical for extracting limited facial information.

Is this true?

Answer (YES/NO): NO